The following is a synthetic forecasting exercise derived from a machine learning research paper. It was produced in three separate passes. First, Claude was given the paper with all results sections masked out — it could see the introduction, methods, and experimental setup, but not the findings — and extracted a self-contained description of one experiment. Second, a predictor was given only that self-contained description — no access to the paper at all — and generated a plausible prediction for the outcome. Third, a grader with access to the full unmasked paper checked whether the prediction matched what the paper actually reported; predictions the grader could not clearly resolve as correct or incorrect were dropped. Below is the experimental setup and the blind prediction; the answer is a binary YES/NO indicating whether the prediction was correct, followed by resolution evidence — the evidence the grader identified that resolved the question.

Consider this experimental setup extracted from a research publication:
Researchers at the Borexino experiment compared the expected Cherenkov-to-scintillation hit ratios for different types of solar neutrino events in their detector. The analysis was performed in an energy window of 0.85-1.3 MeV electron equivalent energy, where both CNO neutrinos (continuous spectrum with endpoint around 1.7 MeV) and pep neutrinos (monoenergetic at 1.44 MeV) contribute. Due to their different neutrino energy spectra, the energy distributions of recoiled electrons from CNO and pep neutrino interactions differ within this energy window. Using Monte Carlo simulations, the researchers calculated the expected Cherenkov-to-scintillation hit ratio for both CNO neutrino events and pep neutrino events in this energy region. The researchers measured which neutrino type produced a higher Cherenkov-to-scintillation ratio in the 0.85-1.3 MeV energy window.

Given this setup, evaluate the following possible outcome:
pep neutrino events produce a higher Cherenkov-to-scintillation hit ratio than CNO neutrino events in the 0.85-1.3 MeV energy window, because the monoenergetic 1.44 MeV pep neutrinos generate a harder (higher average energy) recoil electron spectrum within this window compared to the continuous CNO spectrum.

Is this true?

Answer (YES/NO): YES